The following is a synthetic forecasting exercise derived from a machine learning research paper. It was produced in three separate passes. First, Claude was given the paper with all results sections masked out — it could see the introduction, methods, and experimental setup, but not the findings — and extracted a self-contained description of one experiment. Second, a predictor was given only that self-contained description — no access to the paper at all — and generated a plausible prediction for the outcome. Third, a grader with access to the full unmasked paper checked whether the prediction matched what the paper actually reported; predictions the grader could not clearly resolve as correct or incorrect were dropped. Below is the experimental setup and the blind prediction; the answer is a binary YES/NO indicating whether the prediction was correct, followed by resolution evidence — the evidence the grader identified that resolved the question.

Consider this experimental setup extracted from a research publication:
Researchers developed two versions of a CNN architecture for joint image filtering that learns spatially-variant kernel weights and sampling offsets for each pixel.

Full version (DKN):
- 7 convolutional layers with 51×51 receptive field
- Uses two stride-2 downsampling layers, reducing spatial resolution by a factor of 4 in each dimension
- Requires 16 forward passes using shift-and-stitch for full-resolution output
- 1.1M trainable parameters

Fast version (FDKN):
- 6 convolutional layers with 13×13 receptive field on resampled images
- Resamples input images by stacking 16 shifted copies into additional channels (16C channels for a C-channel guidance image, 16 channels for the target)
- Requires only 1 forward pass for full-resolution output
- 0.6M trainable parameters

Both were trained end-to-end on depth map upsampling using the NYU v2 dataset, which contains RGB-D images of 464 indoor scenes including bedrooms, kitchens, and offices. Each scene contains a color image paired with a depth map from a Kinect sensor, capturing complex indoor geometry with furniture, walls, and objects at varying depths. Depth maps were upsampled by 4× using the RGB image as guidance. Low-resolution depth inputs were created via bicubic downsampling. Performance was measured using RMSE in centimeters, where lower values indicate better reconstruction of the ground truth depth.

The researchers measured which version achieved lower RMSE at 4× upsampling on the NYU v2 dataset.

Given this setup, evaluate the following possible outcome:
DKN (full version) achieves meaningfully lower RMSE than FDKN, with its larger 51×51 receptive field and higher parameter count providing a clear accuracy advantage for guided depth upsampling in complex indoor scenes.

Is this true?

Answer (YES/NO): NO